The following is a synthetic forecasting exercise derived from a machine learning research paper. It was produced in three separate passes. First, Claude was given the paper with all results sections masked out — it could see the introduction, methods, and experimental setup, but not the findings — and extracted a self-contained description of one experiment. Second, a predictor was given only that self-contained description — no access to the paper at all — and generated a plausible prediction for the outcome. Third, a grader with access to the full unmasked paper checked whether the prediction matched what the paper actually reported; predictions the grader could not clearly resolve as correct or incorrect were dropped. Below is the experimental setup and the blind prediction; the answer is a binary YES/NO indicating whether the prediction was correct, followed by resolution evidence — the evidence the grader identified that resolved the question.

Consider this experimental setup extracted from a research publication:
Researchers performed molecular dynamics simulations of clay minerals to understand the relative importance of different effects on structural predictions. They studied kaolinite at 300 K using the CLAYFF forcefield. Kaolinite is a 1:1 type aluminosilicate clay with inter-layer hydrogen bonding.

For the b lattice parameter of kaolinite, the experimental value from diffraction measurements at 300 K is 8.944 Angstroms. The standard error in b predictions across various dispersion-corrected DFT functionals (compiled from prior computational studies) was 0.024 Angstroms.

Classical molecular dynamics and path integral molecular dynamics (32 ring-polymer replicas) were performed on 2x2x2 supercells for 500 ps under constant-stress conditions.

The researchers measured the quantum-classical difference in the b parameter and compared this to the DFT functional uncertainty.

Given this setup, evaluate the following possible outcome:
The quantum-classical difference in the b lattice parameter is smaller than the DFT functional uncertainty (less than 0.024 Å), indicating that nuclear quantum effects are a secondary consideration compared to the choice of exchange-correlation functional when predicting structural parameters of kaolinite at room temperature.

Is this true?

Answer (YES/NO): NO